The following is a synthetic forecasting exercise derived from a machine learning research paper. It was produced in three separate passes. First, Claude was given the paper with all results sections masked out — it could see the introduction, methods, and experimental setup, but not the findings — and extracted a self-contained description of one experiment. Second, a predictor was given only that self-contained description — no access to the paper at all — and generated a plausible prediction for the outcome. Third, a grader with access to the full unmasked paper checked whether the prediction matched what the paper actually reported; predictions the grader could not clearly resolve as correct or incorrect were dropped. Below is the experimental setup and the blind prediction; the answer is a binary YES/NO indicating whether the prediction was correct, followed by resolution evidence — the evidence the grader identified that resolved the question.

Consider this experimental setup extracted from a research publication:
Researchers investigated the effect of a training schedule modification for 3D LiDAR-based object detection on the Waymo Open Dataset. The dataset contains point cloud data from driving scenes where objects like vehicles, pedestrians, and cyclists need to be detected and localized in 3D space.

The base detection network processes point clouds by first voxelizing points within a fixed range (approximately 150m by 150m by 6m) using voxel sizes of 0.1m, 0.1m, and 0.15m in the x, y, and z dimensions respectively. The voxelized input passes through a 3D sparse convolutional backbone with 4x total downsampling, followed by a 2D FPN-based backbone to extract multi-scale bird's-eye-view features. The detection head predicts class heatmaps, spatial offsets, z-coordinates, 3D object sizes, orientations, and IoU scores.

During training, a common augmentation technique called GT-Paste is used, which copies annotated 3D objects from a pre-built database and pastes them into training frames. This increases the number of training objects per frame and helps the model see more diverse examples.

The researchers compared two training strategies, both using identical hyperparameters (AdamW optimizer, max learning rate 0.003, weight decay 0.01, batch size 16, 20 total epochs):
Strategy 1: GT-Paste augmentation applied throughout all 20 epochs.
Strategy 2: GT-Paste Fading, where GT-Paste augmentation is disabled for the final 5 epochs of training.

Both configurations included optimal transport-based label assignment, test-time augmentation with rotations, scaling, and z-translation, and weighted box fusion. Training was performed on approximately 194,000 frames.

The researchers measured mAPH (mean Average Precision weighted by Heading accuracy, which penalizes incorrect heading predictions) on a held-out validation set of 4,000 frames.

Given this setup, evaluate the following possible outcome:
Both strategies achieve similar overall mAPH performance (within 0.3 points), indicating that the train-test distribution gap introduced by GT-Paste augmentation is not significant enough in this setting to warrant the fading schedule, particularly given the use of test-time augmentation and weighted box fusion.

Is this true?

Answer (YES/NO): NO